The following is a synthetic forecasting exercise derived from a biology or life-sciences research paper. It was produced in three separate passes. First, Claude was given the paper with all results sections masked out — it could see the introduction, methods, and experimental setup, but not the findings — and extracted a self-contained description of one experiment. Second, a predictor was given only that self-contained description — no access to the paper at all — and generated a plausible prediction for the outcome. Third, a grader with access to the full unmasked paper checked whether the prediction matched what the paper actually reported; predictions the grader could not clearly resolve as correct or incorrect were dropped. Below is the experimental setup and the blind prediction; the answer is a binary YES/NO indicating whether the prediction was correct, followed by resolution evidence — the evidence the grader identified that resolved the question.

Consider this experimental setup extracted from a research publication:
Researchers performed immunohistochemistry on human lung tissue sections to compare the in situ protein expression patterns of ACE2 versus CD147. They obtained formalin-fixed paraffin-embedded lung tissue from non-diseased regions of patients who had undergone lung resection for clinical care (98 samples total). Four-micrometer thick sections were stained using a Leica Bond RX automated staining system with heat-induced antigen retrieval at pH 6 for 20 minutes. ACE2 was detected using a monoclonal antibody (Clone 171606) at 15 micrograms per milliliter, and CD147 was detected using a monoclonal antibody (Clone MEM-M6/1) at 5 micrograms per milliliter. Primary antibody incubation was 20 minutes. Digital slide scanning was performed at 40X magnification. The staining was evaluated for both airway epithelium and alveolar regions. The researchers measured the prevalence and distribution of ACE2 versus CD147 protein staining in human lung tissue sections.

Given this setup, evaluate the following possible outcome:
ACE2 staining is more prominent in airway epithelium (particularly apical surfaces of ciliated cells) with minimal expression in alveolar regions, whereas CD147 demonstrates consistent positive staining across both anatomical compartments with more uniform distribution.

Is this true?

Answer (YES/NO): NO